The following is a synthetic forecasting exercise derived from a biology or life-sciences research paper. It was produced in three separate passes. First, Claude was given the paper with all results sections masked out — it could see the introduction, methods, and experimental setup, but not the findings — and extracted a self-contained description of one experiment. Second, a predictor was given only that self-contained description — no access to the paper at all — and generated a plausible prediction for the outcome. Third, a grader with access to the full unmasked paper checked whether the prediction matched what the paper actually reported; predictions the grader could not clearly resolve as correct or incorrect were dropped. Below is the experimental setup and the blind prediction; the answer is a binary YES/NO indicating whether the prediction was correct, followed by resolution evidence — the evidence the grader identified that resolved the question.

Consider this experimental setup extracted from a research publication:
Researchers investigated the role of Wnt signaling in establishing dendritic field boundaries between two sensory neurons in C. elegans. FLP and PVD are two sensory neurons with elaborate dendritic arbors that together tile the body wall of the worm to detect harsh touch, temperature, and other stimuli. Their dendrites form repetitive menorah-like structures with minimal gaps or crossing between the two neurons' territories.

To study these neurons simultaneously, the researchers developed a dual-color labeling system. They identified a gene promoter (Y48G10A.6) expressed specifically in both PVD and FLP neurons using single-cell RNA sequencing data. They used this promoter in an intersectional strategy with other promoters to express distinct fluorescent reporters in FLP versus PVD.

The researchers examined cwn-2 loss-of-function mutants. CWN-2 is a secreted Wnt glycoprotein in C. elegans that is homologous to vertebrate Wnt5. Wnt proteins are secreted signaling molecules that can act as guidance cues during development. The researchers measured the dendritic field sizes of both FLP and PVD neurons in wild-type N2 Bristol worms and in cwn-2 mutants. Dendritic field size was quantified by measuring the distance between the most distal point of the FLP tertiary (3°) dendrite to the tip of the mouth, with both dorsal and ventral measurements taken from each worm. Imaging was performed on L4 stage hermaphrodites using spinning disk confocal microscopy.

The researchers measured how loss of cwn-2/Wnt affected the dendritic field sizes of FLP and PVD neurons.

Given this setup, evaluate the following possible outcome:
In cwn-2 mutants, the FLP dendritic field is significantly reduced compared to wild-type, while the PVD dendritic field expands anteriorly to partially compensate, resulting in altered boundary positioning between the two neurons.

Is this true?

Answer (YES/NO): NO